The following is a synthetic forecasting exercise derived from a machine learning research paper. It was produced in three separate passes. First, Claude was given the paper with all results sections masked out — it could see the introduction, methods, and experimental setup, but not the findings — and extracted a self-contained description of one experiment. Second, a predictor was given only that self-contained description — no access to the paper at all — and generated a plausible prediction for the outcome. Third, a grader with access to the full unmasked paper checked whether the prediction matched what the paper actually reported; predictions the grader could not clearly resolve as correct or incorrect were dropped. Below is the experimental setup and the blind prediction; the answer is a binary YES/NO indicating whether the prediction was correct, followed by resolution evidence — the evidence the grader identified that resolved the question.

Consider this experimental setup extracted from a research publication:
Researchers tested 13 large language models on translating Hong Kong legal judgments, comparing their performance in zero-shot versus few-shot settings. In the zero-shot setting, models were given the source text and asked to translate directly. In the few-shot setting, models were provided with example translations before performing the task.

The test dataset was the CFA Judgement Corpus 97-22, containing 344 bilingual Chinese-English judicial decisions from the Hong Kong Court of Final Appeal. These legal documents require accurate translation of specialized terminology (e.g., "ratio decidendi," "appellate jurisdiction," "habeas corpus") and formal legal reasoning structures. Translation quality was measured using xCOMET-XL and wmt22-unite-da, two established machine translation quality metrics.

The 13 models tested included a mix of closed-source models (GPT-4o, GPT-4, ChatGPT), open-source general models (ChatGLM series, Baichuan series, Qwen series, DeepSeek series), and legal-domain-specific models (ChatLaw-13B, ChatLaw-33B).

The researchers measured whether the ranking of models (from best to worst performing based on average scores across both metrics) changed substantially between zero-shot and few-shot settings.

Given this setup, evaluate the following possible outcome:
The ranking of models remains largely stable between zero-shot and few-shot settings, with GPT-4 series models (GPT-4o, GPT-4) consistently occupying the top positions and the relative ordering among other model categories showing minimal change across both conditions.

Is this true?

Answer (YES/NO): YES